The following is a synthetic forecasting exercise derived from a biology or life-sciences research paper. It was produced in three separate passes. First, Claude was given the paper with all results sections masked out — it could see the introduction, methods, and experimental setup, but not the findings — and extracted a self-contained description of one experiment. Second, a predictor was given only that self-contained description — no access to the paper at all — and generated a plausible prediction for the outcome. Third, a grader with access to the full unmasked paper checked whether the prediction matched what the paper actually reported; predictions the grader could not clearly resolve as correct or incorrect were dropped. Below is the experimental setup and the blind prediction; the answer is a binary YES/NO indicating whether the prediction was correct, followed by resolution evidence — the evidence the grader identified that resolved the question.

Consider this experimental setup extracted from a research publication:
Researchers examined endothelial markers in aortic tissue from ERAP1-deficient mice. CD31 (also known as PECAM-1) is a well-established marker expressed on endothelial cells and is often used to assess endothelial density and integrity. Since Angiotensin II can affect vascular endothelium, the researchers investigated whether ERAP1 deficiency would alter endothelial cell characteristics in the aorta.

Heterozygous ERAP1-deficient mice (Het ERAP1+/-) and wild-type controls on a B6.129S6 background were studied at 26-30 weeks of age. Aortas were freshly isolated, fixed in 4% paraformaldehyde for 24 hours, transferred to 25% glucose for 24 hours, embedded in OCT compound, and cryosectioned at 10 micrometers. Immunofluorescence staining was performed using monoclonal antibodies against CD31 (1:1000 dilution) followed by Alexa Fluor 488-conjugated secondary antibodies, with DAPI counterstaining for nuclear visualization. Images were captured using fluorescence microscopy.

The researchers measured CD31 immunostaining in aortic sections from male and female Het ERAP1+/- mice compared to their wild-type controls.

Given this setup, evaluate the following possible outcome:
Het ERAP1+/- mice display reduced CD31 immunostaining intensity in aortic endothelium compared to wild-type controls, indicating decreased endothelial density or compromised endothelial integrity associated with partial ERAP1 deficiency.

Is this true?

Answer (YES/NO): NO